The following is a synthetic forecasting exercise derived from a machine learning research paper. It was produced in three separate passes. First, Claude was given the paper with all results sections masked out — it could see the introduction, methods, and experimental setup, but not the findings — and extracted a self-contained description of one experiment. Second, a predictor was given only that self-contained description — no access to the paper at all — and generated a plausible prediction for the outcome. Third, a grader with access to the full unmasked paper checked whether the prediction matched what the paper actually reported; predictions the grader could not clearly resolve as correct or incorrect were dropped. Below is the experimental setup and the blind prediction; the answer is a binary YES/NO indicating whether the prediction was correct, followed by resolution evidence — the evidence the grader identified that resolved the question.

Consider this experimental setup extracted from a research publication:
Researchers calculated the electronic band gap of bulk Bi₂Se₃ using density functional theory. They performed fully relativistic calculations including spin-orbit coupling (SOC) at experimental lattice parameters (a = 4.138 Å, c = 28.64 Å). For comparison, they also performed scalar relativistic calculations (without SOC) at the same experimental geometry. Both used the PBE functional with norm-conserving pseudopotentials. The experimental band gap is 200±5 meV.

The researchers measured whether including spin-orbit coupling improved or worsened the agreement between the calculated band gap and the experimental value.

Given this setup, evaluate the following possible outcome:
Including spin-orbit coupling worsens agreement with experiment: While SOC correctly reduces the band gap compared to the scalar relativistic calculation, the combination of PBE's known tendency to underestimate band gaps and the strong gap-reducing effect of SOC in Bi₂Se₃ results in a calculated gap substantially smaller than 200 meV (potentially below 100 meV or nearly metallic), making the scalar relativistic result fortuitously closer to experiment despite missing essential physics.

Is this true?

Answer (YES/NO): NO